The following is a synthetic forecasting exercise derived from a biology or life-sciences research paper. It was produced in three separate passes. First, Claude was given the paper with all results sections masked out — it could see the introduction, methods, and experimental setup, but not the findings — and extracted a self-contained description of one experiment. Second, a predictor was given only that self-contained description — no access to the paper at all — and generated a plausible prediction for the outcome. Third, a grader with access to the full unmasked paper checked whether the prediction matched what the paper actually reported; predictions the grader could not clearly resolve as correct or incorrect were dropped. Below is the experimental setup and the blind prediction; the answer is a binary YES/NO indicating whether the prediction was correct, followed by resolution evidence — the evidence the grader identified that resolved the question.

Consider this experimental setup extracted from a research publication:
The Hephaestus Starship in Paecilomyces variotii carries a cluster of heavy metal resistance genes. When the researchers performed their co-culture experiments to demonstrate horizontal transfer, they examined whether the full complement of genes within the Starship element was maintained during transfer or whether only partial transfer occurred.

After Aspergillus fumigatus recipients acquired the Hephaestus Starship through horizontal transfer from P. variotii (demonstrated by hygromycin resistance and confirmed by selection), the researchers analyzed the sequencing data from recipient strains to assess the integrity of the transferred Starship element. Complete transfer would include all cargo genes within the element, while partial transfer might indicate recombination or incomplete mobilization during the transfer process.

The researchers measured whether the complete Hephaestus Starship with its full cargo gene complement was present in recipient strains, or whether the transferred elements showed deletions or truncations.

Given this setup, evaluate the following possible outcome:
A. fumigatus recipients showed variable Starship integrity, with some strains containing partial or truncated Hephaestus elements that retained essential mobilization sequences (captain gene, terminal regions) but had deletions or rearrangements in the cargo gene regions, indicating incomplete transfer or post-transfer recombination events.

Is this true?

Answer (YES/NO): NO